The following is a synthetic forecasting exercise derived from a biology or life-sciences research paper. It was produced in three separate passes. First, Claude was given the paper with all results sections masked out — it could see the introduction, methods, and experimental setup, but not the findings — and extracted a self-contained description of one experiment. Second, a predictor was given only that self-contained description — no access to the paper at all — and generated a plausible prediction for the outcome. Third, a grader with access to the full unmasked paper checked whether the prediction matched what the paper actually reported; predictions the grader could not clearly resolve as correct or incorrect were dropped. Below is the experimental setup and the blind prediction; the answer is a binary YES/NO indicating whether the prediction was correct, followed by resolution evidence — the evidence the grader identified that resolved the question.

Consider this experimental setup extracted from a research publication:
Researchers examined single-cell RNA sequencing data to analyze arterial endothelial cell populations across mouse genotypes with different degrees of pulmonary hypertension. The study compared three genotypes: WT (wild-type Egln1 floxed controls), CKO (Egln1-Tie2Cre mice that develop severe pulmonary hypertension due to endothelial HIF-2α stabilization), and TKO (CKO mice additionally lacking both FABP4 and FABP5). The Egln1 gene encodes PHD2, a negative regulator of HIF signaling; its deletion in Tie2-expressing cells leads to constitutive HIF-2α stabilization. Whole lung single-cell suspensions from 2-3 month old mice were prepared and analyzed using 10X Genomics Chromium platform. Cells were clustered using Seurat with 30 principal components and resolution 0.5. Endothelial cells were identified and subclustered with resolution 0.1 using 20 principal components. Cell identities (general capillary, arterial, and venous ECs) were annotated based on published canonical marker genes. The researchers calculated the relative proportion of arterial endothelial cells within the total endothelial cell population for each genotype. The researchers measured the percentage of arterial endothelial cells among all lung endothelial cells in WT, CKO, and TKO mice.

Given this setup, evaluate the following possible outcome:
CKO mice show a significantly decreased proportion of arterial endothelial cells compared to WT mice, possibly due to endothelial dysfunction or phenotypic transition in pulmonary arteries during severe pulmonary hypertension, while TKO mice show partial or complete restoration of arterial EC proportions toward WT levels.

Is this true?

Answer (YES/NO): NO